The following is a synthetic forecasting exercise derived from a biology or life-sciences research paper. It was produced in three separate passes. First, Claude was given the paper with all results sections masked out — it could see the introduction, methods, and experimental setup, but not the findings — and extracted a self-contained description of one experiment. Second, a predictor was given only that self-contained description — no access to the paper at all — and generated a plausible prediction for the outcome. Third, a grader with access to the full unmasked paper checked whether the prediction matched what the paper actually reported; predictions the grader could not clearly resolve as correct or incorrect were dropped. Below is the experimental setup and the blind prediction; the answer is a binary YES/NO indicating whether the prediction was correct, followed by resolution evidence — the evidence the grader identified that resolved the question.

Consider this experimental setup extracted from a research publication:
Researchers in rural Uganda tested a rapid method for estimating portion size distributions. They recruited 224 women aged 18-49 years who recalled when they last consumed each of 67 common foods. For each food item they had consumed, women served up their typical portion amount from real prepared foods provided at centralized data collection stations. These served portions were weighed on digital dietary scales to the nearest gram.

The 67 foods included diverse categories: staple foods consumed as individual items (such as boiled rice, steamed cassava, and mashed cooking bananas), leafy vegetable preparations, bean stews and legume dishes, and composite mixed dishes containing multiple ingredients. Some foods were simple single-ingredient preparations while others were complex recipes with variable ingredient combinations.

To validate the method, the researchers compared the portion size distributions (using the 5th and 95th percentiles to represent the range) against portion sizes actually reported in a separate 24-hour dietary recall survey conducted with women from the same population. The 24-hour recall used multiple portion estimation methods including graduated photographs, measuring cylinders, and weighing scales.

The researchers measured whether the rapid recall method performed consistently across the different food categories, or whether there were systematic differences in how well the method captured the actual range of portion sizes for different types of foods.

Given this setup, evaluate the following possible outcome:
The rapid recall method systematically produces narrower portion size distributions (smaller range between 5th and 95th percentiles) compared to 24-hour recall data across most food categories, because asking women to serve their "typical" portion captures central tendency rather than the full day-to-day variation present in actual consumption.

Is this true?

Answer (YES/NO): NO